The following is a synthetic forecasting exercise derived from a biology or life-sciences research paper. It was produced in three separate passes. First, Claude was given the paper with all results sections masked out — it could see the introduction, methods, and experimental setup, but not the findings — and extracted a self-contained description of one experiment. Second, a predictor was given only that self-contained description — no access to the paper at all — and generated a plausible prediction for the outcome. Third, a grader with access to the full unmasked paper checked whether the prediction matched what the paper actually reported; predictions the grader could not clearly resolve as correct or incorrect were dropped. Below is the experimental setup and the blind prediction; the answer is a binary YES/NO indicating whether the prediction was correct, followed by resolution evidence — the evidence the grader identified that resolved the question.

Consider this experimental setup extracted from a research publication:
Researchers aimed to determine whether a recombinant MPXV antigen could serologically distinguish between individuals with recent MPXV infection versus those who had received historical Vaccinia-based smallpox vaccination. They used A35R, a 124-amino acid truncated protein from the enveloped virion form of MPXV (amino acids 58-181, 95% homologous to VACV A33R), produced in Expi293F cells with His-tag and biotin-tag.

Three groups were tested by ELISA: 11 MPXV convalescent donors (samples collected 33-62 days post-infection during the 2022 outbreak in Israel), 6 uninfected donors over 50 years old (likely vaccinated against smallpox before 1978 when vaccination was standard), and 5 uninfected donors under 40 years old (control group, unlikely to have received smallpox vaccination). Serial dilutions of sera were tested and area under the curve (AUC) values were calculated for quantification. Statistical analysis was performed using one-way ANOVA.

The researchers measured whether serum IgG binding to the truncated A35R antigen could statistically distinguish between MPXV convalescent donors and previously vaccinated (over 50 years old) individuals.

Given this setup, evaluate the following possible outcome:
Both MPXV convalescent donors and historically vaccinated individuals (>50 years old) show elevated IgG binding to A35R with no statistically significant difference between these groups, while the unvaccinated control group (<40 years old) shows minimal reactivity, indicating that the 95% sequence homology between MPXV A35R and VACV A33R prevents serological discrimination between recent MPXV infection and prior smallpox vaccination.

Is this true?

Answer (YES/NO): NO